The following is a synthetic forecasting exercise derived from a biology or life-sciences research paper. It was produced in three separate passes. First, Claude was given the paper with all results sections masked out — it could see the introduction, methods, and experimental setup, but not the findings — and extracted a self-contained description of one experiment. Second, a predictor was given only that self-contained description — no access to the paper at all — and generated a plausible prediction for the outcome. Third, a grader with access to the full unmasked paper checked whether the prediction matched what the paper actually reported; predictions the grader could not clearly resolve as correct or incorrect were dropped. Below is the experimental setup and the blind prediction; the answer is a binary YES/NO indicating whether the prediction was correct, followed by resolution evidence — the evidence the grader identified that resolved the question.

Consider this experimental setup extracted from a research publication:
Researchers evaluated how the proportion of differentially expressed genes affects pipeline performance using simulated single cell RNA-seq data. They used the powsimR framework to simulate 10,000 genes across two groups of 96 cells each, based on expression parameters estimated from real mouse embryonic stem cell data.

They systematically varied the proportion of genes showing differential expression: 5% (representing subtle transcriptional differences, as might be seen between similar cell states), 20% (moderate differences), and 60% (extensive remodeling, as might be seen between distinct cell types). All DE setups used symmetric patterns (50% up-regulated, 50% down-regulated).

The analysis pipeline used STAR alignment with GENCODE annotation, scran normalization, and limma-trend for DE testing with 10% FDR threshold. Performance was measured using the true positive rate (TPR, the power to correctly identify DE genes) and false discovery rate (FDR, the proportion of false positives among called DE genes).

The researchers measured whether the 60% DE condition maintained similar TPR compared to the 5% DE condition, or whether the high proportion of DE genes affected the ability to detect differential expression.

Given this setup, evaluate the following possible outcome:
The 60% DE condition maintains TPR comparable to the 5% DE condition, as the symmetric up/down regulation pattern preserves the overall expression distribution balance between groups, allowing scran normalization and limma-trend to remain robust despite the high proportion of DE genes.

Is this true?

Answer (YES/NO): YES